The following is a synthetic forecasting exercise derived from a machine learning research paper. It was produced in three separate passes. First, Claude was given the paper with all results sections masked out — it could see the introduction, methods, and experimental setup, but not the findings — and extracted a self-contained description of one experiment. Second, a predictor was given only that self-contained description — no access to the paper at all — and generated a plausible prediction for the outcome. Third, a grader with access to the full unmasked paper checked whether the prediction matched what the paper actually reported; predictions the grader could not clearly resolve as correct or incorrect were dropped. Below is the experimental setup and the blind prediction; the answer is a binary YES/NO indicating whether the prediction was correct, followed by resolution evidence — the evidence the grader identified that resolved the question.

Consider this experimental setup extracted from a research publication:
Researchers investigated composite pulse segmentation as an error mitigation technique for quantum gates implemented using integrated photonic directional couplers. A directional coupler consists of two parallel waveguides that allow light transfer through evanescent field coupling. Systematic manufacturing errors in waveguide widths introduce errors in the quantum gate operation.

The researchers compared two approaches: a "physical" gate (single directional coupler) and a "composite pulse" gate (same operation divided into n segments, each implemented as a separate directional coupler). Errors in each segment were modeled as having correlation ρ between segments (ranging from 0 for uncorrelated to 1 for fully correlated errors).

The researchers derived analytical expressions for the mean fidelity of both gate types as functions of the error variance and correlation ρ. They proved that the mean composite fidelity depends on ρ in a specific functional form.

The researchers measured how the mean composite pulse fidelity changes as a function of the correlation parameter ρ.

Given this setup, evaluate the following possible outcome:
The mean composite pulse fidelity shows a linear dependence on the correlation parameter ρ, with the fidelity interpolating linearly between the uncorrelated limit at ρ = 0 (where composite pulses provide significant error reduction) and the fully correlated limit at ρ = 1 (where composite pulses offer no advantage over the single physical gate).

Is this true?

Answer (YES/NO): NO